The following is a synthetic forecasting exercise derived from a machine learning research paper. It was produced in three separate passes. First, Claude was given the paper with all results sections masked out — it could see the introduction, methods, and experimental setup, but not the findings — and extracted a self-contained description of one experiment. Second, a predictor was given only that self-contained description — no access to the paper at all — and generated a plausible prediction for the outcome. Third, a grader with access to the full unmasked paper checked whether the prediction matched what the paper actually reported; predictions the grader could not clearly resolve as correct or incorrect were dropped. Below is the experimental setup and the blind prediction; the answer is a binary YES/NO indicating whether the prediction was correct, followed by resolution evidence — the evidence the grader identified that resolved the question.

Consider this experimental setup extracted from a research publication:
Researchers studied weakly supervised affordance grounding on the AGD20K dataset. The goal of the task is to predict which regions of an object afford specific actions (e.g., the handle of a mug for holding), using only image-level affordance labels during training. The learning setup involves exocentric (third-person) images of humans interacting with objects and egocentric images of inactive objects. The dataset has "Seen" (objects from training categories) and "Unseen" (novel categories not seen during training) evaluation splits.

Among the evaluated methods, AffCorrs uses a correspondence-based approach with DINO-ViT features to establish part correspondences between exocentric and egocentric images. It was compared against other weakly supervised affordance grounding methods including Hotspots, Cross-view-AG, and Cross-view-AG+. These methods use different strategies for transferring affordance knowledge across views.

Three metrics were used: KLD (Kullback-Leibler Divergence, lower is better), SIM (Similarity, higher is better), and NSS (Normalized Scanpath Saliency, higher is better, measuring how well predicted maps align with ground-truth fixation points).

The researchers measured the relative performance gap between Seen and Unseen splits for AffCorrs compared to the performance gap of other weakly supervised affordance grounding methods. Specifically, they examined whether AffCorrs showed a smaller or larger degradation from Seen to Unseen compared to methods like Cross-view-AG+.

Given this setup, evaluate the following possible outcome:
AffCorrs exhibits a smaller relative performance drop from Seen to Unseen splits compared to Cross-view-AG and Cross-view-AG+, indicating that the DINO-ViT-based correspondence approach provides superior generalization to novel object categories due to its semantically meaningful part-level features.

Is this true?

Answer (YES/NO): YES